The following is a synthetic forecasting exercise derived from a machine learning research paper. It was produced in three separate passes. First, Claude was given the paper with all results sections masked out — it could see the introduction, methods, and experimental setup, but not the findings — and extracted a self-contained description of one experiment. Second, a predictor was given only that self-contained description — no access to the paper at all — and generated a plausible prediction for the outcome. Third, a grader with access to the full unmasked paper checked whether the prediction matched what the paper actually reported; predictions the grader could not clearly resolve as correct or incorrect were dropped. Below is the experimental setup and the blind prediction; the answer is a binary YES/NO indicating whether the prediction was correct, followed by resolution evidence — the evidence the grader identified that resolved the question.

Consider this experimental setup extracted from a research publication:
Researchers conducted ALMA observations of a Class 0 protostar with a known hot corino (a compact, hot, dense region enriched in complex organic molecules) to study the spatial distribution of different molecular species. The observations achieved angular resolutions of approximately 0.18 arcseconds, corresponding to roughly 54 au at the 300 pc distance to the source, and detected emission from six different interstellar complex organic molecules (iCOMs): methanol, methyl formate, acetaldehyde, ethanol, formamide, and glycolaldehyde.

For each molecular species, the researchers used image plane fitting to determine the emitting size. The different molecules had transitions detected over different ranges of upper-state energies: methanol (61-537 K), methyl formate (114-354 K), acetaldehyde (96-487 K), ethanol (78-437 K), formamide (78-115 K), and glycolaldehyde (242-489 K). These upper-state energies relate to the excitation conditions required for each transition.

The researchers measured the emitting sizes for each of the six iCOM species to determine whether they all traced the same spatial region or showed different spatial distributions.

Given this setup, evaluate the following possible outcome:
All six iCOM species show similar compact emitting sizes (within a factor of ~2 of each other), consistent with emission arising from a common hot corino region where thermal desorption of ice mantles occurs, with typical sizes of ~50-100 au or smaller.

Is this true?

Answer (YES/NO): NO